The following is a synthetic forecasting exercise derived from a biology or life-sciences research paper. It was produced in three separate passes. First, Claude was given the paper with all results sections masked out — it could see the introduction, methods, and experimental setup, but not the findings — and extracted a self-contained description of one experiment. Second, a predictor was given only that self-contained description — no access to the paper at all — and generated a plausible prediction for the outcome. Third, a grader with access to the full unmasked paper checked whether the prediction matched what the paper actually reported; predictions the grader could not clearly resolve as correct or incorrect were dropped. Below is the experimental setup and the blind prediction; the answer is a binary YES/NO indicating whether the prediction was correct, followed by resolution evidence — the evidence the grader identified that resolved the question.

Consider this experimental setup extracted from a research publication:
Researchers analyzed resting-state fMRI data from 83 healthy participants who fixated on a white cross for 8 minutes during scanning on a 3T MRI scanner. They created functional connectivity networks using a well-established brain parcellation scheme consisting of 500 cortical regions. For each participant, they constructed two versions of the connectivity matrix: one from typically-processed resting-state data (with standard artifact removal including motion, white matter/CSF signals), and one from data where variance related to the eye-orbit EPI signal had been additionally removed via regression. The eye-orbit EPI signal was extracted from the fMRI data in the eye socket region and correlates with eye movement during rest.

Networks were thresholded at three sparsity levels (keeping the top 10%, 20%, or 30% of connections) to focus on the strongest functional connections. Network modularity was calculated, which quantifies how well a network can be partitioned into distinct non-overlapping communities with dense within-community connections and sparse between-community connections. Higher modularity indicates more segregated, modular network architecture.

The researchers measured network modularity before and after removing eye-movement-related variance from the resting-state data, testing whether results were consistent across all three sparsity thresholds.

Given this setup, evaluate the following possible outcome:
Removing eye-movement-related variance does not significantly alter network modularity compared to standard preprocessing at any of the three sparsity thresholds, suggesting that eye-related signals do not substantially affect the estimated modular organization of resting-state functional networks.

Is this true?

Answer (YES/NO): NO